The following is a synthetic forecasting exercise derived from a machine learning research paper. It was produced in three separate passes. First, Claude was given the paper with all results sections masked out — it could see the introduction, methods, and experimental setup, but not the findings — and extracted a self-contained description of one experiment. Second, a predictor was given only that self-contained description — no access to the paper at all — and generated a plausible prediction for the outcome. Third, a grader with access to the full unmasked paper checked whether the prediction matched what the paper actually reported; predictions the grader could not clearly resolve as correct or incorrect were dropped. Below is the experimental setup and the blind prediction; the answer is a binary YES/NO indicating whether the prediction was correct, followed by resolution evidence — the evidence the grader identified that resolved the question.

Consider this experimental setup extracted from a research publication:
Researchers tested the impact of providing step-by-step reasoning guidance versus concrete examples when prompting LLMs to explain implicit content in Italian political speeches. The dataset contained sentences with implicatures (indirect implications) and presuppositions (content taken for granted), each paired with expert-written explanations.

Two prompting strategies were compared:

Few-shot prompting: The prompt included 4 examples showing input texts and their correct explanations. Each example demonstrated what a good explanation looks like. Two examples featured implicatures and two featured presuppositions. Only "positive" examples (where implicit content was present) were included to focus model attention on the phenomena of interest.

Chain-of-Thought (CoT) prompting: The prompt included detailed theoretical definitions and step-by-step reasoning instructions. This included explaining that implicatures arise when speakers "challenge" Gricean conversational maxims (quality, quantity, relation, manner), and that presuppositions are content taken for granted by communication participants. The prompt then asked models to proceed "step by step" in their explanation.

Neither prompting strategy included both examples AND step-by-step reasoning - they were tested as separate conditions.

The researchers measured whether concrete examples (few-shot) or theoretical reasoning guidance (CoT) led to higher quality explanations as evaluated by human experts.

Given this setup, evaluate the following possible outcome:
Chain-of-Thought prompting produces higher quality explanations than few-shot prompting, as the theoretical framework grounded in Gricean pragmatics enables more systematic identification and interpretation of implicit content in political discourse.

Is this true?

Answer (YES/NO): YES